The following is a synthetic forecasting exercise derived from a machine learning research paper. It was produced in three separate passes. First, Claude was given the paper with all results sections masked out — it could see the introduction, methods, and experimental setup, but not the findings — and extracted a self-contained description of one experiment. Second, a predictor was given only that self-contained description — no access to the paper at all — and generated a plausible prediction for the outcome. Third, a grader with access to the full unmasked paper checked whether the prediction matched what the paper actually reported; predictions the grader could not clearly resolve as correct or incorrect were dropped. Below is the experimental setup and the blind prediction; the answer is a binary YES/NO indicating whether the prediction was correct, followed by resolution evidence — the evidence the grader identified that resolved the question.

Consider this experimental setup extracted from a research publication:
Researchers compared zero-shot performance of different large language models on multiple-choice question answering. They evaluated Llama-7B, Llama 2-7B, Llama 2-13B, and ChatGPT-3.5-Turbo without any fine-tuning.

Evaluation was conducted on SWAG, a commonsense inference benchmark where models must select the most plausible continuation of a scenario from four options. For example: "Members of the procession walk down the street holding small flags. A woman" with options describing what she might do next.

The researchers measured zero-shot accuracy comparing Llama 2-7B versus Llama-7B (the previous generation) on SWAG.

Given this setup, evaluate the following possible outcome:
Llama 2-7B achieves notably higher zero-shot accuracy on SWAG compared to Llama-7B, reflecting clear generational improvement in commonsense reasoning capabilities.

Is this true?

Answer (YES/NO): NO